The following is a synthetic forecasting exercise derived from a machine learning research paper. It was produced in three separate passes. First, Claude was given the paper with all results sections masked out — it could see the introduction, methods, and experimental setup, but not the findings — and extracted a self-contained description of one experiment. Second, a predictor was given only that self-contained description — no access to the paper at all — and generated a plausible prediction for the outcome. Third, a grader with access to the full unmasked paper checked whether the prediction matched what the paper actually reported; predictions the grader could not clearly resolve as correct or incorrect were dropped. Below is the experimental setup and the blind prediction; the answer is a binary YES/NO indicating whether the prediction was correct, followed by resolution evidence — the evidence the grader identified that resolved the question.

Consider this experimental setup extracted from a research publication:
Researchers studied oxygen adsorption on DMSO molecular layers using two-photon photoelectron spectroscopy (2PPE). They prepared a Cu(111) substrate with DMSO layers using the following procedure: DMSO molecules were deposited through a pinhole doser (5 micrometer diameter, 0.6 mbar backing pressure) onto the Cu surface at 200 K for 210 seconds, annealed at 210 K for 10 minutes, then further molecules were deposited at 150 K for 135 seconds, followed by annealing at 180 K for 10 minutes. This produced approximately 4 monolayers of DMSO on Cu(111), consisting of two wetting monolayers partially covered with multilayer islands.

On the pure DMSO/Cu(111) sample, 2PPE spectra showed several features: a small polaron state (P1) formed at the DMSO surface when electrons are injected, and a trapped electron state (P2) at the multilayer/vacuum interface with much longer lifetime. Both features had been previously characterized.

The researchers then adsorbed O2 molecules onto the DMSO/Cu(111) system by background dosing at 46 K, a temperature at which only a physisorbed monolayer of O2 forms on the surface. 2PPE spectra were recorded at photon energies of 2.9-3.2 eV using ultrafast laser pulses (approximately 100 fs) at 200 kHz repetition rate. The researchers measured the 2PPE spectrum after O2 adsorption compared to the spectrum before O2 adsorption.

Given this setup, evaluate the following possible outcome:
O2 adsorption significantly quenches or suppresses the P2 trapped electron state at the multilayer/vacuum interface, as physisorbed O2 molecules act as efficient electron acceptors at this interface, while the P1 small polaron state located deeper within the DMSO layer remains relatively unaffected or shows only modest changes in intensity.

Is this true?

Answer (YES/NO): NO